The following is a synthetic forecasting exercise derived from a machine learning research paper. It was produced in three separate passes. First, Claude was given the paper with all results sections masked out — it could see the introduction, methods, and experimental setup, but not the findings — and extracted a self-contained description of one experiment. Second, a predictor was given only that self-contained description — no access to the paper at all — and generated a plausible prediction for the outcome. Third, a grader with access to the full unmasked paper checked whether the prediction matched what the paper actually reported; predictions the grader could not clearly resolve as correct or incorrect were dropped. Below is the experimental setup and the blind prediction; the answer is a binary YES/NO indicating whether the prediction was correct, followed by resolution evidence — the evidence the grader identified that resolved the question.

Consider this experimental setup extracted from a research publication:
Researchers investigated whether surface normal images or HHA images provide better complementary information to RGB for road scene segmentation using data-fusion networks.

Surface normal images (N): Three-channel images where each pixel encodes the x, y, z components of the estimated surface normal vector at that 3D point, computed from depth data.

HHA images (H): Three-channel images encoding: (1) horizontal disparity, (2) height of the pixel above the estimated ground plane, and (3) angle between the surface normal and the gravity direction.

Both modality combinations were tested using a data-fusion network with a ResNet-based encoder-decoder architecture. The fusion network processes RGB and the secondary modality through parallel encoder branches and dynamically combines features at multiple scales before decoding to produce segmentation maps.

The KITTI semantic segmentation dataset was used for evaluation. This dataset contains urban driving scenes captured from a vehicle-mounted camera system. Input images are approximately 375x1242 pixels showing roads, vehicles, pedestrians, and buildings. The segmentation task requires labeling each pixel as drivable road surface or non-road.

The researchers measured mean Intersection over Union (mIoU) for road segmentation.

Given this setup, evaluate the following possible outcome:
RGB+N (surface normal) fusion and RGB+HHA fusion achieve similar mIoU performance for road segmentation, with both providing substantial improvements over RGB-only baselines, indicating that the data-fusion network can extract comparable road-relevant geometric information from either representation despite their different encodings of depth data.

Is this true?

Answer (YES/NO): YES